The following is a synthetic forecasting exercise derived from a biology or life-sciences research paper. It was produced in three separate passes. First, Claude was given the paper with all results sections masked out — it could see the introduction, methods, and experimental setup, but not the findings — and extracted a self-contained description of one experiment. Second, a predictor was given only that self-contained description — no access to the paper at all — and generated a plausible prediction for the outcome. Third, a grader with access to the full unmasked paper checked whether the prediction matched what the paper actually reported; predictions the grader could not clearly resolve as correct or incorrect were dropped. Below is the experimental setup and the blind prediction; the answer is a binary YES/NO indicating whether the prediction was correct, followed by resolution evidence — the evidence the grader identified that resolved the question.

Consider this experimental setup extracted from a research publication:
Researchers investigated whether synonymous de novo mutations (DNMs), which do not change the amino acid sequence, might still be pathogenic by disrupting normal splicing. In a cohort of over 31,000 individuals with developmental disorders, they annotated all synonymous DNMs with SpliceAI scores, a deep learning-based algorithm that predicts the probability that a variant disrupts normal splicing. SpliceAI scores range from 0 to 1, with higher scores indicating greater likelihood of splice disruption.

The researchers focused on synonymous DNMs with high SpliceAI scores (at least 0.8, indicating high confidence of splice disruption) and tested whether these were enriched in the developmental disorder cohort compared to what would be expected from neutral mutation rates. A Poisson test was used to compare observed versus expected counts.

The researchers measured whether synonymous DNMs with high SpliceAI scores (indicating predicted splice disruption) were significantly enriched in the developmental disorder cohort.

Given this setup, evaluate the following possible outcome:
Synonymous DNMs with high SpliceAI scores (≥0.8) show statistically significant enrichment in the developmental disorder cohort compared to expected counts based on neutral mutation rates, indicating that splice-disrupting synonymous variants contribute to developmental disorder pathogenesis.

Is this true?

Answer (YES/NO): YES